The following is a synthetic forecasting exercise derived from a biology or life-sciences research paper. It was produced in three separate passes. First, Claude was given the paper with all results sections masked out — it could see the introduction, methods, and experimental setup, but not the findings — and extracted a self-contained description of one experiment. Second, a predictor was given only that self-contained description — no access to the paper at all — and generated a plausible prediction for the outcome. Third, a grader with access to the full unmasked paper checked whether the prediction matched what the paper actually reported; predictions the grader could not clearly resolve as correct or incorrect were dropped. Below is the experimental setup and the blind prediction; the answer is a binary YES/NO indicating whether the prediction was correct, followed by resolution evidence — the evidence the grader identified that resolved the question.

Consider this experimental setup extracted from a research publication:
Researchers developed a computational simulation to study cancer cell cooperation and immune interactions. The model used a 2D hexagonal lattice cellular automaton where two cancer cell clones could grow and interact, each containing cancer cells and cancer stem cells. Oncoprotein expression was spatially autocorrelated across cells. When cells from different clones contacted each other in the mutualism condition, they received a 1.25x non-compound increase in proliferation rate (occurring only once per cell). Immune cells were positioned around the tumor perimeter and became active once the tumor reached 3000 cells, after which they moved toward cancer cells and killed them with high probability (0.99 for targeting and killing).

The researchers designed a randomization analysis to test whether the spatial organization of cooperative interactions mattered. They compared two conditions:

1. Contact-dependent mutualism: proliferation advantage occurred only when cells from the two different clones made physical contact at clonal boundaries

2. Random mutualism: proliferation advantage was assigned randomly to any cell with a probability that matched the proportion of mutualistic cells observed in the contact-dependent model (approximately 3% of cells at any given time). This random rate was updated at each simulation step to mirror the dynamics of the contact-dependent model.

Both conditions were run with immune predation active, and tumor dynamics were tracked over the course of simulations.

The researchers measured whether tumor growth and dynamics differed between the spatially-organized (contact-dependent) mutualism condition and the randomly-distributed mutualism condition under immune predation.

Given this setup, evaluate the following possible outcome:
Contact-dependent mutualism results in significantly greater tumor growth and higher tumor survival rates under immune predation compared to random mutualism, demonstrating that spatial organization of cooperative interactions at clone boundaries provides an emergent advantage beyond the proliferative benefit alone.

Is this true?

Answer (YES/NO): YES